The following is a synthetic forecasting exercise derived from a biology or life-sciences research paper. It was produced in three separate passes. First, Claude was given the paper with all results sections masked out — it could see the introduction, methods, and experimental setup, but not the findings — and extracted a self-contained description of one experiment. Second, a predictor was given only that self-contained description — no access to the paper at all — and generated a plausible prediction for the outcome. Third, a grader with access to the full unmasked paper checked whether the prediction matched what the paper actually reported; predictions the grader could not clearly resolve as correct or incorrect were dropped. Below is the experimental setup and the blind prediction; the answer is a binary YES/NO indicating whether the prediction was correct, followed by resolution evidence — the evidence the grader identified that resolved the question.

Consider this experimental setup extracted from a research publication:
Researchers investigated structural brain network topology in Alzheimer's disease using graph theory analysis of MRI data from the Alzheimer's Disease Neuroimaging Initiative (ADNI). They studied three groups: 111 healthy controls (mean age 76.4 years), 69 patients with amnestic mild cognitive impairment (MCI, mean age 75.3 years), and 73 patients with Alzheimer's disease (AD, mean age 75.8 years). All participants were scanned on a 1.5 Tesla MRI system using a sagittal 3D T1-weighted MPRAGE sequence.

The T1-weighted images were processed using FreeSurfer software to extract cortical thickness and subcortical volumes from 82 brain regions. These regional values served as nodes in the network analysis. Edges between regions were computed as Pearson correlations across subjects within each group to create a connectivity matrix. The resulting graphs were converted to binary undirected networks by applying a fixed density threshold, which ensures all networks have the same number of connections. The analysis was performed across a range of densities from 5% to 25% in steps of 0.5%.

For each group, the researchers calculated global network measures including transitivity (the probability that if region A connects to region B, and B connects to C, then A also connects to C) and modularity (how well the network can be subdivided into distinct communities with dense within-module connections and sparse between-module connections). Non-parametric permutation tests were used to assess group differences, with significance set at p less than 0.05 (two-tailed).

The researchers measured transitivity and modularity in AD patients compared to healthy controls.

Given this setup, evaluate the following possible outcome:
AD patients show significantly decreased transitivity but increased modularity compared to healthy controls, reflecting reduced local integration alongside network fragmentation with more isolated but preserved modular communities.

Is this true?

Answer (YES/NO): YES